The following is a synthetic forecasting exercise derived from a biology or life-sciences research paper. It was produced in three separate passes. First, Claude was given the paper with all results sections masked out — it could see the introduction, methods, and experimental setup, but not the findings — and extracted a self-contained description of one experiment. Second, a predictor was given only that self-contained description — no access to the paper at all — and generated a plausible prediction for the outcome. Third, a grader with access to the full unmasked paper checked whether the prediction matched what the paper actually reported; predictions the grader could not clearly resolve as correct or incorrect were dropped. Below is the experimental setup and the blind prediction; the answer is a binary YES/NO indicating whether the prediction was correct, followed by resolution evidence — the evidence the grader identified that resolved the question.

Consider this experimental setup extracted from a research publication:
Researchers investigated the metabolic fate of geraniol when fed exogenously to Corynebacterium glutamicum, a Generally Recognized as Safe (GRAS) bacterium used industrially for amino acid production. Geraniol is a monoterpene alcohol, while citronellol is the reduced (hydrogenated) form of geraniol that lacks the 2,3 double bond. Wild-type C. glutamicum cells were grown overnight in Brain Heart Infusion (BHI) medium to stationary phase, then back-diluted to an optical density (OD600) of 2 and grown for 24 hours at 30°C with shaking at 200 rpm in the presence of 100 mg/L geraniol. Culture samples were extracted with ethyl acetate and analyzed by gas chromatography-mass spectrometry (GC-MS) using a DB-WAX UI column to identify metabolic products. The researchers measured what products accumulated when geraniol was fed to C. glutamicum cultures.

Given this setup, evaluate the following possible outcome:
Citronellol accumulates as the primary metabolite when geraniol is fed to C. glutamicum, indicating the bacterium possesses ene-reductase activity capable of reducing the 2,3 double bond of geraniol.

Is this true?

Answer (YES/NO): NO